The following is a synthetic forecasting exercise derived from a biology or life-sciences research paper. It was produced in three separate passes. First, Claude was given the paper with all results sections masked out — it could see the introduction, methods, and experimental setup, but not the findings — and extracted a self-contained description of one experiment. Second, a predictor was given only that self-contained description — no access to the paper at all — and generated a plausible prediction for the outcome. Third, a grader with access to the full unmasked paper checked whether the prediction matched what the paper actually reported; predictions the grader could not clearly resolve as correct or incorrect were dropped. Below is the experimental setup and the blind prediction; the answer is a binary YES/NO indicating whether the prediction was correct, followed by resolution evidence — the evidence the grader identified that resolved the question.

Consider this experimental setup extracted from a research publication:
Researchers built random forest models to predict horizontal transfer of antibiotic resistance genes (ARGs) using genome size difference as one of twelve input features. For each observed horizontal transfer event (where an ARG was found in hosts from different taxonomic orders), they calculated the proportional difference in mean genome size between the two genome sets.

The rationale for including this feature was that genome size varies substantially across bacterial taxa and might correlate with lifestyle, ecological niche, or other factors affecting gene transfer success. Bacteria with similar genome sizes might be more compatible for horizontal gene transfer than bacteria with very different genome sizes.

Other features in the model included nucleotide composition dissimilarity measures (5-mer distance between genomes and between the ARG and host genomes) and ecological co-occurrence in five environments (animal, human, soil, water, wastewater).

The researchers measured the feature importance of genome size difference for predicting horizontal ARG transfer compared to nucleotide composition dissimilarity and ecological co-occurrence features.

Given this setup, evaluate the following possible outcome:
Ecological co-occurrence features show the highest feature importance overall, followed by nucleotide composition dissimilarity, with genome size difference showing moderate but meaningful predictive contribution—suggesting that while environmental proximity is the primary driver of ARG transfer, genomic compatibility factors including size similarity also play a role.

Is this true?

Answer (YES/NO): NO